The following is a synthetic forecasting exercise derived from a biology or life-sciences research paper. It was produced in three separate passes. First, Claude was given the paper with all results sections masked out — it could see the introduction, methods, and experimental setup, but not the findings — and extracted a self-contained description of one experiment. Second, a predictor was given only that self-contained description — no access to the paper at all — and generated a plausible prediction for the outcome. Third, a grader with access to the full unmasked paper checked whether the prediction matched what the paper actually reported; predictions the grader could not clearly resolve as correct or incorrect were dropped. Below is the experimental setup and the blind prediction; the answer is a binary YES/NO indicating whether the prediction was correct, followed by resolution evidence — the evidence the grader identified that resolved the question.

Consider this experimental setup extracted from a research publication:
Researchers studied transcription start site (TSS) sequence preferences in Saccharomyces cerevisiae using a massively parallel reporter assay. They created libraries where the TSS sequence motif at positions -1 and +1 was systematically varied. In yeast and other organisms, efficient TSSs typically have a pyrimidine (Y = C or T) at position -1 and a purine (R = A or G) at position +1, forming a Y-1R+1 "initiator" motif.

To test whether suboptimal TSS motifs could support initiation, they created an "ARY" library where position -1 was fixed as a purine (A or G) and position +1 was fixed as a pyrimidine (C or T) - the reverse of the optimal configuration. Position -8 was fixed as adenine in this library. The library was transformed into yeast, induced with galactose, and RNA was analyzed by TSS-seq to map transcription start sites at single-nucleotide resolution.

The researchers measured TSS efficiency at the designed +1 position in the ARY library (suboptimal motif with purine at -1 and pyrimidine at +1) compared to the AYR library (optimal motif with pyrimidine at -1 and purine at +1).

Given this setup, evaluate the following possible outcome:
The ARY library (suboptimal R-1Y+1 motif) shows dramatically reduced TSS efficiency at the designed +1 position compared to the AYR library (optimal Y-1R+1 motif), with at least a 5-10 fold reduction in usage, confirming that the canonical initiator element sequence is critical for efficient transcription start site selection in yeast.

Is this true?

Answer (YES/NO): YES